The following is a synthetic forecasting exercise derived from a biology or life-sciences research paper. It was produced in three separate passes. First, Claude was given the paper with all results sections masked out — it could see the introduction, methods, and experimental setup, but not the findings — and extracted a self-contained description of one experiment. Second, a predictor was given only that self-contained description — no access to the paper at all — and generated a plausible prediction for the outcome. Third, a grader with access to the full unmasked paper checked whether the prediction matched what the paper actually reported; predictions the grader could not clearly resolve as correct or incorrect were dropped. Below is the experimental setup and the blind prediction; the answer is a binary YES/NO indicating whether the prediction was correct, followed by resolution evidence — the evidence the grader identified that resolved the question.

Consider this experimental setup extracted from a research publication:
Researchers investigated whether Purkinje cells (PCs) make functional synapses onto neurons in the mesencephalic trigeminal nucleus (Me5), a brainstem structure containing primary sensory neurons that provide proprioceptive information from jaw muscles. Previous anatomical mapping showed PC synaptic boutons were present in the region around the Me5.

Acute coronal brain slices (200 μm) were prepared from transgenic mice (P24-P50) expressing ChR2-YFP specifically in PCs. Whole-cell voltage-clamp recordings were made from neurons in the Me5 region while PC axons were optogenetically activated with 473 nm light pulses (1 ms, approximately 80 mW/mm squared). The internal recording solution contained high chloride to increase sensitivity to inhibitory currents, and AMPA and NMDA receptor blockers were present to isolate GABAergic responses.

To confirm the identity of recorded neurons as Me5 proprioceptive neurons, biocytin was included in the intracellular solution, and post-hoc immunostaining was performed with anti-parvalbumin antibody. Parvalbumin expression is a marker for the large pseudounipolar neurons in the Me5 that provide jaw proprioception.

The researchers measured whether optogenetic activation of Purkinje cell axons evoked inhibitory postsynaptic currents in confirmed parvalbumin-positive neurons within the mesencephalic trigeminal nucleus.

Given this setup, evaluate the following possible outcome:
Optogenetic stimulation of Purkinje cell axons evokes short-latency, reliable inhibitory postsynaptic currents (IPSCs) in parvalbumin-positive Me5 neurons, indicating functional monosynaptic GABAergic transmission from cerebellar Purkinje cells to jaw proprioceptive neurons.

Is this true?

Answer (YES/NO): NO